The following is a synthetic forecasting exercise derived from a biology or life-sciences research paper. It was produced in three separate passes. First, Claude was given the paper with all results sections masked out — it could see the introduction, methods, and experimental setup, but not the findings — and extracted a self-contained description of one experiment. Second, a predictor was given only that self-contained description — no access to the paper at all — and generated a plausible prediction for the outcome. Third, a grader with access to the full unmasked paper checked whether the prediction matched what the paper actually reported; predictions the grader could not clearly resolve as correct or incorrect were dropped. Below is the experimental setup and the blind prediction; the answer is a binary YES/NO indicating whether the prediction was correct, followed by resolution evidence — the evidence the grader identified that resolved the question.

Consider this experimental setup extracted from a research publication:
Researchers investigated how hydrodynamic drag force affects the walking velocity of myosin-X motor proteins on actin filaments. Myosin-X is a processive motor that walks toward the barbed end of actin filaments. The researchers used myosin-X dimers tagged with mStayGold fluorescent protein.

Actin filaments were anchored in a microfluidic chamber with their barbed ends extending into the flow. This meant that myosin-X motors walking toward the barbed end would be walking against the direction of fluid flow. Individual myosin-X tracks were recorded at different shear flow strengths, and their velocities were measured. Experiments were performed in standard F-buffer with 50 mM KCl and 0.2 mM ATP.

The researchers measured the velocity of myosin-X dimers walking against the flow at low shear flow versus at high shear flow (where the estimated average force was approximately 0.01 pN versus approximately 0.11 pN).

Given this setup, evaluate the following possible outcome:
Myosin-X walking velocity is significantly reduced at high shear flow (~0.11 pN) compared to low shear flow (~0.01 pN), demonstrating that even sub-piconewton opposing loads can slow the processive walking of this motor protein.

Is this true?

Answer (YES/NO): YES